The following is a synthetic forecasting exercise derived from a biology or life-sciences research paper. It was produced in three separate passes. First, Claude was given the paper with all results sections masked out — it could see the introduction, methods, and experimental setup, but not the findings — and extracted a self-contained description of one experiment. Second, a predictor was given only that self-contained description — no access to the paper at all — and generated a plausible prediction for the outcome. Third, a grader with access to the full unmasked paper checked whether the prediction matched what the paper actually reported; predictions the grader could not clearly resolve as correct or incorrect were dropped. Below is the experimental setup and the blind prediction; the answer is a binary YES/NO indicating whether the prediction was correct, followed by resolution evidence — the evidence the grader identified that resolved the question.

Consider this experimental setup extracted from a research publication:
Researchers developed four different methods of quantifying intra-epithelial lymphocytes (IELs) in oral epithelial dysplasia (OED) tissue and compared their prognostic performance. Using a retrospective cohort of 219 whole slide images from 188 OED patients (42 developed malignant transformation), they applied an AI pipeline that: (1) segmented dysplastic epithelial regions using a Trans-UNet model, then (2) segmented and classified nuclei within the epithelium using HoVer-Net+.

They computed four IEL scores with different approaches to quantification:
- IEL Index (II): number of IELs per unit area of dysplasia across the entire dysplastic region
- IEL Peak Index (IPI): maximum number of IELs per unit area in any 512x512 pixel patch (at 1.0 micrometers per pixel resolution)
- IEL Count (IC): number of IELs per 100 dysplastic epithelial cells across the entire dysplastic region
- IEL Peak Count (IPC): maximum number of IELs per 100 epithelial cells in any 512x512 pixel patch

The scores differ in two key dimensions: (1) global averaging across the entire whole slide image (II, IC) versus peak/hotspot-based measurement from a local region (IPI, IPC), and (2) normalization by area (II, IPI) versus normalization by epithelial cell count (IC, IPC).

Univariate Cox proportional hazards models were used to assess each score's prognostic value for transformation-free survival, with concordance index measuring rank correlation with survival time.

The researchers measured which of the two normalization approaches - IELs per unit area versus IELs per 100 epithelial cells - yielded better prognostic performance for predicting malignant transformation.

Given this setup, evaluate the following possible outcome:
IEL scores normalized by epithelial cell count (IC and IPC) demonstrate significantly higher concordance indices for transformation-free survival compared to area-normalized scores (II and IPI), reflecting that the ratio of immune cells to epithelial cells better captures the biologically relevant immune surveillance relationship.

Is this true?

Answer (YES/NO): NO